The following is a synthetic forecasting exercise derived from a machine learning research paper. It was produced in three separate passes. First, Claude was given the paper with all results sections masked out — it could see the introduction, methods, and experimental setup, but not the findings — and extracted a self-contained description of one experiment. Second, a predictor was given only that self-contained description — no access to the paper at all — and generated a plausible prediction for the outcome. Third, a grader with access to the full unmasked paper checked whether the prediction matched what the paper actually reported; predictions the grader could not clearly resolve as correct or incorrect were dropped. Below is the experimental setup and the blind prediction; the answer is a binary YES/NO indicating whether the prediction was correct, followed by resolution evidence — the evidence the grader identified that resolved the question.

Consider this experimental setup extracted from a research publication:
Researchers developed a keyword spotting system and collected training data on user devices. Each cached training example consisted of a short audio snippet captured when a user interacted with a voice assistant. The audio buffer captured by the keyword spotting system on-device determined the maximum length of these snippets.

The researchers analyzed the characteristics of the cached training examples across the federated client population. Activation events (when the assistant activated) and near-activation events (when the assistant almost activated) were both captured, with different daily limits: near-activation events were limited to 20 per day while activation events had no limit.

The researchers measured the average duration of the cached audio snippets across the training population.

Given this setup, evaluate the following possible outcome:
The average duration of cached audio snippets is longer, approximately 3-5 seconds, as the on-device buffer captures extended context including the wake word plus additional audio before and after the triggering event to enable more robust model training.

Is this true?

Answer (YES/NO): NO